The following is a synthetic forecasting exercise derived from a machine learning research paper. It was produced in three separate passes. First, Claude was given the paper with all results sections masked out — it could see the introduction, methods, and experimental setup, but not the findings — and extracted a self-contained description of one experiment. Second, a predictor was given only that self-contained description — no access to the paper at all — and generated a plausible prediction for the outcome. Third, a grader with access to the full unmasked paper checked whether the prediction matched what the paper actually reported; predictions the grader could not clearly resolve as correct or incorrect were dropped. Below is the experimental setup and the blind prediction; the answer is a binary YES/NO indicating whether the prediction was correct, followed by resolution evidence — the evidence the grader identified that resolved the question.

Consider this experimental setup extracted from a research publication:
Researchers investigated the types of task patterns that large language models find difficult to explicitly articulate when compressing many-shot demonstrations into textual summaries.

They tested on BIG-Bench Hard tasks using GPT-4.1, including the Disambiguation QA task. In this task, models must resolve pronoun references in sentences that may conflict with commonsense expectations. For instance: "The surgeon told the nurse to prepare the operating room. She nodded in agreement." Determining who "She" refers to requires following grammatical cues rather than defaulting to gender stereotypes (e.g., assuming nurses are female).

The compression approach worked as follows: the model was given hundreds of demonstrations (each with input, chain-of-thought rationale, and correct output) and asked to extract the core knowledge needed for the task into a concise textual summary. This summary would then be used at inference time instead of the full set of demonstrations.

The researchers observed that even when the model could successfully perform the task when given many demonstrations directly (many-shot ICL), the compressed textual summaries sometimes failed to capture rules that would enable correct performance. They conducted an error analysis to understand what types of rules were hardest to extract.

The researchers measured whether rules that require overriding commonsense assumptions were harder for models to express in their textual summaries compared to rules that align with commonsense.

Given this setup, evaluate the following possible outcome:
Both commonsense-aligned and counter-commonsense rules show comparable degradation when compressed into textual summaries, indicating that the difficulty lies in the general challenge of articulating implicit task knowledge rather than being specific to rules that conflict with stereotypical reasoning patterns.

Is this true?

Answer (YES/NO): NO